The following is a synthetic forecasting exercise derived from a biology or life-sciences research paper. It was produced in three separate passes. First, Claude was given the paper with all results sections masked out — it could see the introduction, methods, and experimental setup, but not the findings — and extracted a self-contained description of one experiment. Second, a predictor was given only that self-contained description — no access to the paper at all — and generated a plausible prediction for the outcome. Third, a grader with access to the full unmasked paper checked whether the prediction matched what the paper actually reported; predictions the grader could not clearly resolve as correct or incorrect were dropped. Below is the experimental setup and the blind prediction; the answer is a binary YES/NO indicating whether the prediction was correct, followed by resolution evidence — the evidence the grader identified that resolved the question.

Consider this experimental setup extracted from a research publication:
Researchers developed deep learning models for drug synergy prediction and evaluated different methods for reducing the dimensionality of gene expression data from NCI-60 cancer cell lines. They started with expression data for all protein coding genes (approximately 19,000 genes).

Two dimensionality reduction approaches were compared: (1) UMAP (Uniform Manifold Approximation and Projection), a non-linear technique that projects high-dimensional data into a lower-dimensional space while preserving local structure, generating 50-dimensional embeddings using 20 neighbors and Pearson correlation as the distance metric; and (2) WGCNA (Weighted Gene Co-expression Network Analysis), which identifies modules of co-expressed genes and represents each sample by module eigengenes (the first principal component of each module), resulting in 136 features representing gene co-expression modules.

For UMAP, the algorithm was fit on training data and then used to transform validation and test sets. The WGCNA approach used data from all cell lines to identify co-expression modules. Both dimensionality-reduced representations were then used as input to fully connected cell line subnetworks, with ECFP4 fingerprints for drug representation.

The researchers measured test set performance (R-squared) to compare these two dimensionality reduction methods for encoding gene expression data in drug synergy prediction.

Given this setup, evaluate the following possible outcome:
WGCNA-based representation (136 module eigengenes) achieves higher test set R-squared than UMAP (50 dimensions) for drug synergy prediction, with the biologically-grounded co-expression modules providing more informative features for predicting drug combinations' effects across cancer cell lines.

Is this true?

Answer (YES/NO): NO